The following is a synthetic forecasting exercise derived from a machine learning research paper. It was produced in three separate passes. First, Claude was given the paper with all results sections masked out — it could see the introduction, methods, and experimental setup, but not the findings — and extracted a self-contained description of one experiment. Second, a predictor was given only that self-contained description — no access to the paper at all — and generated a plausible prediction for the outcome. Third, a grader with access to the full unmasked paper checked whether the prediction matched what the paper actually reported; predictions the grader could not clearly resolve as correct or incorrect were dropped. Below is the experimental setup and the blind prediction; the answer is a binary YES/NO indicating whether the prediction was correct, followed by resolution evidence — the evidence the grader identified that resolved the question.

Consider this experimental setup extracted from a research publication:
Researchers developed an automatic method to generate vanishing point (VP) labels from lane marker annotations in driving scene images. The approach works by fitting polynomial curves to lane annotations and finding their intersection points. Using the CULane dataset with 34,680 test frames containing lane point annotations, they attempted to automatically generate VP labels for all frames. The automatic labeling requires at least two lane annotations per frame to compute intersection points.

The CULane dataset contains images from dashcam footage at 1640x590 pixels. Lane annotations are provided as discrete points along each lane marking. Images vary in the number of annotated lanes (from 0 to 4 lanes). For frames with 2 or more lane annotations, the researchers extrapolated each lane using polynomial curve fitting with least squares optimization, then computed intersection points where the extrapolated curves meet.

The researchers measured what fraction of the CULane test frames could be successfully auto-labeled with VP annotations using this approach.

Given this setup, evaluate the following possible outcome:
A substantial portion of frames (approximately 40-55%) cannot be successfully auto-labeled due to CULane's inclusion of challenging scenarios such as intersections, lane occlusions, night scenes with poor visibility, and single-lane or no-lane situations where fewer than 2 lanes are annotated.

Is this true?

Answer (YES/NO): NO